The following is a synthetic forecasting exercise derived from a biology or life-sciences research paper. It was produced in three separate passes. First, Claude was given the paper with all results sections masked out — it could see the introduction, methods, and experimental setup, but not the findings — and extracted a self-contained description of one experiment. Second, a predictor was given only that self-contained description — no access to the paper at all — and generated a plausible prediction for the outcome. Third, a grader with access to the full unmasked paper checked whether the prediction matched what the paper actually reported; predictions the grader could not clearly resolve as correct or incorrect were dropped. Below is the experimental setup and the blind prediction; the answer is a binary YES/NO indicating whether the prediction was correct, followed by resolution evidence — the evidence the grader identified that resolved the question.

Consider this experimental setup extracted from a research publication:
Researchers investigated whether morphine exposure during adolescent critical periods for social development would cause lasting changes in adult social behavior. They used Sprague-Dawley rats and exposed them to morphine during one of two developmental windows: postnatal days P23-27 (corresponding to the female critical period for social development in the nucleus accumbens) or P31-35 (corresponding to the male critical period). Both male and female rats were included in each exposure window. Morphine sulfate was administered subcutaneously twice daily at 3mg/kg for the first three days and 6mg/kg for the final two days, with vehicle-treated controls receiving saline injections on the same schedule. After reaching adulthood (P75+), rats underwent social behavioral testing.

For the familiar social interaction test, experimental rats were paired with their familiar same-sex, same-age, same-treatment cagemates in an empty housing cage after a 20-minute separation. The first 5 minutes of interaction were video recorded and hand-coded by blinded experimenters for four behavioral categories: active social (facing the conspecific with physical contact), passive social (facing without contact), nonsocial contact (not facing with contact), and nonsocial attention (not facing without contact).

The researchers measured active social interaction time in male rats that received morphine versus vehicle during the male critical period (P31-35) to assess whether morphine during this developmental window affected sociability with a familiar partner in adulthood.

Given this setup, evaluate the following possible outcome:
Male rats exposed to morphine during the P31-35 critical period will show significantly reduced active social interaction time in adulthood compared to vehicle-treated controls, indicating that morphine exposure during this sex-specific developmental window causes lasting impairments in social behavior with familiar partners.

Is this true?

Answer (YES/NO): YES